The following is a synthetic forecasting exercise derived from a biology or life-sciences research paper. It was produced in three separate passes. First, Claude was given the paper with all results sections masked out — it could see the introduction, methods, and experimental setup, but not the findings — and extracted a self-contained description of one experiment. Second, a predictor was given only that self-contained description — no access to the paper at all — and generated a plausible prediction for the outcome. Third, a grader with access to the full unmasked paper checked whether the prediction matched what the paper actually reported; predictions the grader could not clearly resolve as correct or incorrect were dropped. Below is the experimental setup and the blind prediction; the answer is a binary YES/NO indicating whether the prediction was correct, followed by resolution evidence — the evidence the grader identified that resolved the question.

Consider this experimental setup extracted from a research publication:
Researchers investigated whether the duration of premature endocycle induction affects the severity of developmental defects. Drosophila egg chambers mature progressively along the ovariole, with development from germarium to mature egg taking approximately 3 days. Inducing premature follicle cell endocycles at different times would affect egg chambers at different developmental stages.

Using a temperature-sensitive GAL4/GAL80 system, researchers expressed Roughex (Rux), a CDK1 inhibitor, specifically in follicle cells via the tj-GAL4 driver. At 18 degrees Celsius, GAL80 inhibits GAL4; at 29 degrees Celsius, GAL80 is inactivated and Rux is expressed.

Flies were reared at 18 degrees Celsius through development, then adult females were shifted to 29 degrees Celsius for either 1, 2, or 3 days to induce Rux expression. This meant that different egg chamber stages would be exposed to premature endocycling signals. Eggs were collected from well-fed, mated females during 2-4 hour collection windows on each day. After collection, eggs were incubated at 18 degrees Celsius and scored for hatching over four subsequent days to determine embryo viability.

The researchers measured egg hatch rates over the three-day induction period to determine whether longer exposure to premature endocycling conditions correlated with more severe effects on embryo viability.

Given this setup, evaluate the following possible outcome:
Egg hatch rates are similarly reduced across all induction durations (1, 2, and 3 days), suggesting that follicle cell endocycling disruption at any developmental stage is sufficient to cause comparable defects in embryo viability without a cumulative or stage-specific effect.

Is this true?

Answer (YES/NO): NO